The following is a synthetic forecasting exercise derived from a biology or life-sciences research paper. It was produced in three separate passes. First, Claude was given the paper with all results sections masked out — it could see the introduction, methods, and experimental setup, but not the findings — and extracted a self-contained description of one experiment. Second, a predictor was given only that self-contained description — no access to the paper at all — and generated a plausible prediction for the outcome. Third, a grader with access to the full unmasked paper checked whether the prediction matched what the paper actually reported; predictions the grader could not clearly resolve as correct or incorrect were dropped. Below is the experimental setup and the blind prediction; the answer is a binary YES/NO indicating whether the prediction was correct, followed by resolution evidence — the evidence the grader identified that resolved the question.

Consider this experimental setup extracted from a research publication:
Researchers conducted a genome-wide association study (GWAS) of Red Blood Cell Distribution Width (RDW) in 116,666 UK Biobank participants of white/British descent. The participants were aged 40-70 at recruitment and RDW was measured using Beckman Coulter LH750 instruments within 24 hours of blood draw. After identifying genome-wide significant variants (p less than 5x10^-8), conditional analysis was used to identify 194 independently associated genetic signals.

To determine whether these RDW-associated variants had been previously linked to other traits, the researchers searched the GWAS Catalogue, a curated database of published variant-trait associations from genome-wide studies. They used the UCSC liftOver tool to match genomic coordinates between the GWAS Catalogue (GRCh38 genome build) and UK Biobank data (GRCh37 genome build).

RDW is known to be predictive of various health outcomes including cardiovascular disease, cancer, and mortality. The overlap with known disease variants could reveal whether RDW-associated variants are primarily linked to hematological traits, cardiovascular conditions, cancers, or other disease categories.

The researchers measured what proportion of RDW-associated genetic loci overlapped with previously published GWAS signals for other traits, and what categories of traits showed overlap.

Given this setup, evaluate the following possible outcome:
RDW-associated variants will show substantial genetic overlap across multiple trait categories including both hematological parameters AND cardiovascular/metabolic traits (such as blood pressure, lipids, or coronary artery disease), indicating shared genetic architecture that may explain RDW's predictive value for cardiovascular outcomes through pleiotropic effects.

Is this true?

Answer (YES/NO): NO